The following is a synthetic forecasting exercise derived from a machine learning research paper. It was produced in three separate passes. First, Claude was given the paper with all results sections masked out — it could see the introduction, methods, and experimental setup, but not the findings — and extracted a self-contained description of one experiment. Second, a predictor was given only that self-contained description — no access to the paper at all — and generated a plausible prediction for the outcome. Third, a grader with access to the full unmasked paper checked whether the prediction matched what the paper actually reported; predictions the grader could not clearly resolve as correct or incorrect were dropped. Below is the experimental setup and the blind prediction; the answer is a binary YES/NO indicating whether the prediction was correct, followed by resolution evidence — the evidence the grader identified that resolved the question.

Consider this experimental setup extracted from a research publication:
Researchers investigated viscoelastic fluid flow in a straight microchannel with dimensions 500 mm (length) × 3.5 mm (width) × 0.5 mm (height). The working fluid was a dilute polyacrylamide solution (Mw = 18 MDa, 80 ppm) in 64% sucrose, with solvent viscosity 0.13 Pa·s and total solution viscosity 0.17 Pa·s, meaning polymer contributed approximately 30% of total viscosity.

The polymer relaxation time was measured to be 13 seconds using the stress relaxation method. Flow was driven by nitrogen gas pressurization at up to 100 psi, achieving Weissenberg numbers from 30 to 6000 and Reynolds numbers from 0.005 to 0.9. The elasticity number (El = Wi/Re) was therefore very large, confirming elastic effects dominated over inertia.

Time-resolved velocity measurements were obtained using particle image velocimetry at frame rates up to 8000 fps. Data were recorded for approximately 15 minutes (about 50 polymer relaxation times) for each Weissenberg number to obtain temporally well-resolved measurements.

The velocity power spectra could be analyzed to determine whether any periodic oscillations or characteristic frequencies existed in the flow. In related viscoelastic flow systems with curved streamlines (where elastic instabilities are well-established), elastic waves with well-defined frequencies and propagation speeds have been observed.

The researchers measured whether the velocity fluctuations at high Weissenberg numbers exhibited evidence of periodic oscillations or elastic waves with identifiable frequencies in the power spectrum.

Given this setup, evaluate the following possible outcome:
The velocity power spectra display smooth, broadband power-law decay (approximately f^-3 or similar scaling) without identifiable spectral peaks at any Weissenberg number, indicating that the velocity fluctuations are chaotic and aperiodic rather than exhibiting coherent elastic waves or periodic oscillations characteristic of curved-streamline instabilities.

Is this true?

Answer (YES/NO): NO